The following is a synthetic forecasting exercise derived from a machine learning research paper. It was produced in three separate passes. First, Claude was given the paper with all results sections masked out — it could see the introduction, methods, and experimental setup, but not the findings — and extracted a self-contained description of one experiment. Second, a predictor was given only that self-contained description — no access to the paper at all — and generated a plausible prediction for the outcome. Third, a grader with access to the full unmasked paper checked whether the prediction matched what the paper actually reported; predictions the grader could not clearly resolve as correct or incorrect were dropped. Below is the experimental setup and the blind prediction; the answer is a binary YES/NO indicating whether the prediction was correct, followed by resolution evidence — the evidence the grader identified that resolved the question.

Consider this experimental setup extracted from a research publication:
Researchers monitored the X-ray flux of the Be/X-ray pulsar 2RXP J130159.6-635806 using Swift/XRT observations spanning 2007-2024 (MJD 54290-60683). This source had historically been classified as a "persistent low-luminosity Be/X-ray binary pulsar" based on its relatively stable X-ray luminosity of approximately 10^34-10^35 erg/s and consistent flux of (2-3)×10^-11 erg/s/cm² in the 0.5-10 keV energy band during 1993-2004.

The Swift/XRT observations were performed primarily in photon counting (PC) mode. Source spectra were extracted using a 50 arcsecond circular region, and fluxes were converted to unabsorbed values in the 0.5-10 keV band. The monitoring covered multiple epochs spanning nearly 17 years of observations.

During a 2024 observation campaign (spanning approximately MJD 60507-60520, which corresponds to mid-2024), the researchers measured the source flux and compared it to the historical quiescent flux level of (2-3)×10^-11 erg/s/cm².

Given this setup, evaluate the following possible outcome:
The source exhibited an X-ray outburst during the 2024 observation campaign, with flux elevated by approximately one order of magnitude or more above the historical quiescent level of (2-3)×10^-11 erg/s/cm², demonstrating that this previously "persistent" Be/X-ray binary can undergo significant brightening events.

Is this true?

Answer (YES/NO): NO